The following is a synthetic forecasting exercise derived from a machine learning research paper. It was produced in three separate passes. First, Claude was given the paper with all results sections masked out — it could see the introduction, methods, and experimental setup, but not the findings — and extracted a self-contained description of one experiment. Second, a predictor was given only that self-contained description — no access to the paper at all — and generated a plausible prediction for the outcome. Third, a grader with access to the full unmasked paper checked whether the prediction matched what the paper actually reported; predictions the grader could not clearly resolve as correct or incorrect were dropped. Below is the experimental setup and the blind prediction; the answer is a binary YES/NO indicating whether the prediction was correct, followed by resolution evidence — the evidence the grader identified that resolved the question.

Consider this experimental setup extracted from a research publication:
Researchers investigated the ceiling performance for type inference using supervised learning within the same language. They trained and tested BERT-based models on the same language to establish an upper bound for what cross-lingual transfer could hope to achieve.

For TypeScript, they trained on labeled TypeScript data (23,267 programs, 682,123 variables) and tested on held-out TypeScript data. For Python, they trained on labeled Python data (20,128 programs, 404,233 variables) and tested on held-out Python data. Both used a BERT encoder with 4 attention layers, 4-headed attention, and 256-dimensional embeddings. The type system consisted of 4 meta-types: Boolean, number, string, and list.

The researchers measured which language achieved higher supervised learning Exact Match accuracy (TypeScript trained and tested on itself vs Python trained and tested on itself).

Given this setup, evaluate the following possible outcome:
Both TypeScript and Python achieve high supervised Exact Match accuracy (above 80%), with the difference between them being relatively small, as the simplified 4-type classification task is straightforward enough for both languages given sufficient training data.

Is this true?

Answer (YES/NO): NO